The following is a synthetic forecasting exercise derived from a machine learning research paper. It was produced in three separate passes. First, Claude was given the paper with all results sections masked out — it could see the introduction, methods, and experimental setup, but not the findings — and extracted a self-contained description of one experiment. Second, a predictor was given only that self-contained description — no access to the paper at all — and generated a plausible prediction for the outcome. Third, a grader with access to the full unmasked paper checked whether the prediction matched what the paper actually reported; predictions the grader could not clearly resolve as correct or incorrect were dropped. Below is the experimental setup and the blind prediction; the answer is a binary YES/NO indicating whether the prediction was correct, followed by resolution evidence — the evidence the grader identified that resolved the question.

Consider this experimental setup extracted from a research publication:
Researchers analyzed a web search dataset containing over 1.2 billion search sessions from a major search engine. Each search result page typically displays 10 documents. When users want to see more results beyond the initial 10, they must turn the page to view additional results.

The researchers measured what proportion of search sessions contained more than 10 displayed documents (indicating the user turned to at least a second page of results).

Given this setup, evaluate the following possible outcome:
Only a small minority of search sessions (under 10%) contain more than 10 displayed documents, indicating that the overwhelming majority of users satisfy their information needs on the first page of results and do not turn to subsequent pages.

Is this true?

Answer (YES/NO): YES